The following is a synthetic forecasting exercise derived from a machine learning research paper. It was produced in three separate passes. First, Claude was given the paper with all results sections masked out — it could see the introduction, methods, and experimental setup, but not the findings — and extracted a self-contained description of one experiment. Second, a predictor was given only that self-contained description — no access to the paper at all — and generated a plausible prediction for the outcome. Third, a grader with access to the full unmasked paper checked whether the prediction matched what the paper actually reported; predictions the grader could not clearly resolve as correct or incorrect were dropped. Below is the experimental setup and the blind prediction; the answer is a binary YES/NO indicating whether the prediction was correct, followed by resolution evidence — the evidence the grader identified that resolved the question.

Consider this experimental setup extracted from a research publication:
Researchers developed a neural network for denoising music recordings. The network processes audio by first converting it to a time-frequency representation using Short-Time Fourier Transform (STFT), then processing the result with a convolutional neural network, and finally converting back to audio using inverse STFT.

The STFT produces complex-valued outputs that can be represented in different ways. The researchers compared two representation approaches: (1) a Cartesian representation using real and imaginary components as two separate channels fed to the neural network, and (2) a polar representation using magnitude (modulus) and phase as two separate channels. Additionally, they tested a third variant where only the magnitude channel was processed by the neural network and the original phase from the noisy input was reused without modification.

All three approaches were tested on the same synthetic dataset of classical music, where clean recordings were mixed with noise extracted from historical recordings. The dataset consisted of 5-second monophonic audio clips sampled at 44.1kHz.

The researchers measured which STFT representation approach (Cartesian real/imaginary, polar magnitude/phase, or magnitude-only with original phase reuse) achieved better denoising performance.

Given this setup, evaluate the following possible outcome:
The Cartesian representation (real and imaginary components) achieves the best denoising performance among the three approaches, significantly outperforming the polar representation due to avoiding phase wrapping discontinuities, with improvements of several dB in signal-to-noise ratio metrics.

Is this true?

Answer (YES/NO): NO